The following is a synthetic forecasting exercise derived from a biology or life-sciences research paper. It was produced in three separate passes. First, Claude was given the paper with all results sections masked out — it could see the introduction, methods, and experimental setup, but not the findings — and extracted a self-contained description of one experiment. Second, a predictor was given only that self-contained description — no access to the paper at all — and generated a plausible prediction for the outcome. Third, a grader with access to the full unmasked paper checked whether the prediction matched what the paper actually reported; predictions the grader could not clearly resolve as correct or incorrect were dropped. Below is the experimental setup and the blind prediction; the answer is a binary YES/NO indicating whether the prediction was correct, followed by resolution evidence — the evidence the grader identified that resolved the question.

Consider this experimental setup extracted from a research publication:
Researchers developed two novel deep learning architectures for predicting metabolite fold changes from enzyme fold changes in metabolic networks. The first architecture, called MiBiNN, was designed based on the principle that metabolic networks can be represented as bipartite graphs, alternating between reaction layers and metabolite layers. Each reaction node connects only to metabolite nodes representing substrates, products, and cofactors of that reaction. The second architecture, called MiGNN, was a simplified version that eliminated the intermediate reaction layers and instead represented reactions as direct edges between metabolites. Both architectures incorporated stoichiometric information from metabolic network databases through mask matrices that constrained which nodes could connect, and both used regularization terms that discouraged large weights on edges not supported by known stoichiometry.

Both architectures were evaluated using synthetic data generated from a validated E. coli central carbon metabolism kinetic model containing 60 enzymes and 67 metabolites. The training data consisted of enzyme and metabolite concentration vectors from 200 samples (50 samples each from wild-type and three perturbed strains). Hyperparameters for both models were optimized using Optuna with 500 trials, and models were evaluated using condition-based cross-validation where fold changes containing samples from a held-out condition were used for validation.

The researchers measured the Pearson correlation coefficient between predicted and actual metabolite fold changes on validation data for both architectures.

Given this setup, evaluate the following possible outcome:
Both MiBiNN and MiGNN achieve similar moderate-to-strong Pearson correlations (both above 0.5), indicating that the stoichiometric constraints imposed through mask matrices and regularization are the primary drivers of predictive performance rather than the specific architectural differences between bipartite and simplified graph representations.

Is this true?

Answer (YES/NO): NO